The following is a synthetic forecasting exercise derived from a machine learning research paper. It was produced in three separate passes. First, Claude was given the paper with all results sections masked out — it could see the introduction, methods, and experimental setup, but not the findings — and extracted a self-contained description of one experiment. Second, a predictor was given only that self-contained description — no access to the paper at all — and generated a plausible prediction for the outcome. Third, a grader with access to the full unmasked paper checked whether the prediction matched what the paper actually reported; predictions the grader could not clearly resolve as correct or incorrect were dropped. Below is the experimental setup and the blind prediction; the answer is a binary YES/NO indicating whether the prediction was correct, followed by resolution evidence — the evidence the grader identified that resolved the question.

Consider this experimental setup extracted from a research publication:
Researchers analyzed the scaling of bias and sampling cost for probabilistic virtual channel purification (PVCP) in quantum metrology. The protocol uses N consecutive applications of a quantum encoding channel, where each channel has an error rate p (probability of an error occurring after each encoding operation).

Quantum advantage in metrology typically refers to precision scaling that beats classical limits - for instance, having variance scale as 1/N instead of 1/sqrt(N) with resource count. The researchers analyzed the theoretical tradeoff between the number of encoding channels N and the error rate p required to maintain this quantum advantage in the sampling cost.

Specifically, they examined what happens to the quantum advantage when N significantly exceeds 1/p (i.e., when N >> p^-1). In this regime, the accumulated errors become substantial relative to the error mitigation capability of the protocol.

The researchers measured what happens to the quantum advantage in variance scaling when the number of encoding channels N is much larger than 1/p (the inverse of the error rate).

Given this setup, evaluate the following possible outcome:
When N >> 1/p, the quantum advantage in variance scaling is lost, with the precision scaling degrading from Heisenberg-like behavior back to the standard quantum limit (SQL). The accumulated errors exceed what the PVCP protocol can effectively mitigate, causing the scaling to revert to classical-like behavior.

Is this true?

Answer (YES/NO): NO